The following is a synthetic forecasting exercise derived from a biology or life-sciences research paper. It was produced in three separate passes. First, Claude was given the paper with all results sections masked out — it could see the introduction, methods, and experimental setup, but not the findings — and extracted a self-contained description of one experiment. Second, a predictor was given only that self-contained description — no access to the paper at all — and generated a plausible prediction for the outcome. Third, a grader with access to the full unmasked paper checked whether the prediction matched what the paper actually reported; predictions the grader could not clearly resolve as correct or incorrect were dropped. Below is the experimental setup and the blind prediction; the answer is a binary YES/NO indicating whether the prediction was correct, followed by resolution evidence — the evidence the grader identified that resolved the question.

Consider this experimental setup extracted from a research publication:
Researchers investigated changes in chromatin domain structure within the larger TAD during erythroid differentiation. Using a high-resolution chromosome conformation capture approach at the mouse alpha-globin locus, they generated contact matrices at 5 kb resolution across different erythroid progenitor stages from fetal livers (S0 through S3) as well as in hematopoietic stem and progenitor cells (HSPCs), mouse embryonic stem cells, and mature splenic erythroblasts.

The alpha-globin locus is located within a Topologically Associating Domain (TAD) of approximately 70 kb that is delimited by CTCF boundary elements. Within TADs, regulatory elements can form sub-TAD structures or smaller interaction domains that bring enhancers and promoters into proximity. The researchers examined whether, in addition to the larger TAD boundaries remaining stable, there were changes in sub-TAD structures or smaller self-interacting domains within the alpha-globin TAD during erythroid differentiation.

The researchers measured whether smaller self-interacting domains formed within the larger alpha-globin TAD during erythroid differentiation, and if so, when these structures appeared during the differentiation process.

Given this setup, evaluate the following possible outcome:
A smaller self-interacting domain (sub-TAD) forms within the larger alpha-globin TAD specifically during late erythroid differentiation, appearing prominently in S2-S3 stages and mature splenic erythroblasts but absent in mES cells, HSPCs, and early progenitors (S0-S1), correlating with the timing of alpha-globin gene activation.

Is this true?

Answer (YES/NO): NO